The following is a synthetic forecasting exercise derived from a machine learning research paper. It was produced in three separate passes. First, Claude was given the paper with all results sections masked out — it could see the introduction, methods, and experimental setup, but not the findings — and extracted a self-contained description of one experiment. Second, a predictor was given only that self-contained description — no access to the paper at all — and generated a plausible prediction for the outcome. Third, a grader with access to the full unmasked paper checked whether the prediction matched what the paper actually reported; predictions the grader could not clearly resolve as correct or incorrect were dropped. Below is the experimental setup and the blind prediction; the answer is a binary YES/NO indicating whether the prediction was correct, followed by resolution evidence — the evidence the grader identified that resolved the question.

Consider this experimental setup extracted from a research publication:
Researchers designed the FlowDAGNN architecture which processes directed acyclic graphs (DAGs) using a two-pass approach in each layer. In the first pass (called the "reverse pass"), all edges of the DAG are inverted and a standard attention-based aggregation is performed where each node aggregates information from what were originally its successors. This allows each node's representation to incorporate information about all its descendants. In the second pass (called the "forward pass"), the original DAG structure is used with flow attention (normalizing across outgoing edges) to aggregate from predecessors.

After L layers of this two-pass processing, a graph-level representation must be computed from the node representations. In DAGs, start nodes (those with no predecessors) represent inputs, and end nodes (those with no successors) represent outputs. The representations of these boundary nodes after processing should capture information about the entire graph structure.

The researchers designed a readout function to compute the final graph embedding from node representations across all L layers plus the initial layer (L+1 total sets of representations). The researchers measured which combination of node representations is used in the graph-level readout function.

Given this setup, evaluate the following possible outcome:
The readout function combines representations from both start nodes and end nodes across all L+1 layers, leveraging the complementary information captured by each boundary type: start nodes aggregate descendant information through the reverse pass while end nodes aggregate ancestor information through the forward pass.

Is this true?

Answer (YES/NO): YES